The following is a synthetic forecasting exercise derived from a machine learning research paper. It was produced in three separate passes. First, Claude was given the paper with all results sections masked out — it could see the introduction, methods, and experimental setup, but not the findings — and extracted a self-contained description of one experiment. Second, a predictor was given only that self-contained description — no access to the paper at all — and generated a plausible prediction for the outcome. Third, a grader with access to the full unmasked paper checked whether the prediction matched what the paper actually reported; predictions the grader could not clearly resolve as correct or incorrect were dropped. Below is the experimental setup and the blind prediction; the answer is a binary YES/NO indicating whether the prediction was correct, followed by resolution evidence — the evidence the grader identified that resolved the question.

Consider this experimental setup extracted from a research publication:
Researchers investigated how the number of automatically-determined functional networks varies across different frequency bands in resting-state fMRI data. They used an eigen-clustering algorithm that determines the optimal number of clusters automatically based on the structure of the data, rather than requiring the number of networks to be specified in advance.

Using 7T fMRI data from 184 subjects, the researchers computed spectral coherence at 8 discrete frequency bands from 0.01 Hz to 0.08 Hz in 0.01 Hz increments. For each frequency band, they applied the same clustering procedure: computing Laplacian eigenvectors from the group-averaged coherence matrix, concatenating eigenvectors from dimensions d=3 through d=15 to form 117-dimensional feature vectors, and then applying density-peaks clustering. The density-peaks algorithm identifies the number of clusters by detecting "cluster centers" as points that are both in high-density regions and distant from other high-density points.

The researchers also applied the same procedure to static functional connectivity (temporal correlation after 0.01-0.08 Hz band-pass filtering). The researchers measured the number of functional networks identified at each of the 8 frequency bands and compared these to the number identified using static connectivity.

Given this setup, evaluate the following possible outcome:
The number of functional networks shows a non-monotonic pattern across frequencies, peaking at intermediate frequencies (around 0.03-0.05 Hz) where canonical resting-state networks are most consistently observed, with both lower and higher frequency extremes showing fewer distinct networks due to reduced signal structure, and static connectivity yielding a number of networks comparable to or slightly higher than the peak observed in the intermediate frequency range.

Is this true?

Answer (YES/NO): NO